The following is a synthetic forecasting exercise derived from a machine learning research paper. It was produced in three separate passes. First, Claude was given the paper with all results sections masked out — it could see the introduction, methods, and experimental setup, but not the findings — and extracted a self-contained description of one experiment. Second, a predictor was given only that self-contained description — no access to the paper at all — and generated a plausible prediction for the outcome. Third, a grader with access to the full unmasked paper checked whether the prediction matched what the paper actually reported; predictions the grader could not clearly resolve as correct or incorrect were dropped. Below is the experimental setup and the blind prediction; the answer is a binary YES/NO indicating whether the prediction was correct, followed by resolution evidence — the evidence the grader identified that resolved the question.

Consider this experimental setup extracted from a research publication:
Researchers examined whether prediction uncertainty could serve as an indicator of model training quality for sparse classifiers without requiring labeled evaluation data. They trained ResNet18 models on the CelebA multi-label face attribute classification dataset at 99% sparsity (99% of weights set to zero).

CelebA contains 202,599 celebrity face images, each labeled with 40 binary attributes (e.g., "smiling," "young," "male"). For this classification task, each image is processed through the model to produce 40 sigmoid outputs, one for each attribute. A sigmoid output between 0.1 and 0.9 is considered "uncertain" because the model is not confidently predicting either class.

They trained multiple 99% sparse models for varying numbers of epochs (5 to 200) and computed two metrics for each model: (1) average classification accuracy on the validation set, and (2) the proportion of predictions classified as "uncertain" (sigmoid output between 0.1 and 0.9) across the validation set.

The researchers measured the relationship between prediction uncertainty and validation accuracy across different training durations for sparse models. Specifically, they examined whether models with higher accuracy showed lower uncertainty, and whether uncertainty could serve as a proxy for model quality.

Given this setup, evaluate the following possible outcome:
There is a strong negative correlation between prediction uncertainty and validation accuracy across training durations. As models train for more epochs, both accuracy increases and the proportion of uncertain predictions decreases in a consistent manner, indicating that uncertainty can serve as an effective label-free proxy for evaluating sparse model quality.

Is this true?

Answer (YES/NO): NO